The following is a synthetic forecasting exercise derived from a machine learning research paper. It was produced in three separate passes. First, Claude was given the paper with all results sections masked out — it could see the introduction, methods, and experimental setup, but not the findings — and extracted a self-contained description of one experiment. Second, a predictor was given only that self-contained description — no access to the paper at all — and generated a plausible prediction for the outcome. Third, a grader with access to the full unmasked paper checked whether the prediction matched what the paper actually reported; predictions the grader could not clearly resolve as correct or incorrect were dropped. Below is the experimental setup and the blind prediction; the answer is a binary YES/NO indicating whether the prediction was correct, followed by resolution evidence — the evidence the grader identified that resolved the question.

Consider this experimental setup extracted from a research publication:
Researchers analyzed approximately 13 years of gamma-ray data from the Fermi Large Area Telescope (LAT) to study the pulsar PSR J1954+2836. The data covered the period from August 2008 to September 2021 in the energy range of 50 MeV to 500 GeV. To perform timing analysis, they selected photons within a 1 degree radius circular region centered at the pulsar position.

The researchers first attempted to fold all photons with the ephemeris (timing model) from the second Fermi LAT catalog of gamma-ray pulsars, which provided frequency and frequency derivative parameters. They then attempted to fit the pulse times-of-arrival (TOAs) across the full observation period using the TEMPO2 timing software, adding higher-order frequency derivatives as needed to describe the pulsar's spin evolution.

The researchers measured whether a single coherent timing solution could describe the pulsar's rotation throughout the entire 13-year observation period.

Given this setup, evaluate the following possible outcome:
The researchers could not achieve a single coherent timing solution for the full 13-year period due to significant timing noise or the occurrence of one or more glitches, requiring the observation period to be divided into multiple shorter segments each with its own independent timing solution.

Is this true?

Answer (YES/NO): YES